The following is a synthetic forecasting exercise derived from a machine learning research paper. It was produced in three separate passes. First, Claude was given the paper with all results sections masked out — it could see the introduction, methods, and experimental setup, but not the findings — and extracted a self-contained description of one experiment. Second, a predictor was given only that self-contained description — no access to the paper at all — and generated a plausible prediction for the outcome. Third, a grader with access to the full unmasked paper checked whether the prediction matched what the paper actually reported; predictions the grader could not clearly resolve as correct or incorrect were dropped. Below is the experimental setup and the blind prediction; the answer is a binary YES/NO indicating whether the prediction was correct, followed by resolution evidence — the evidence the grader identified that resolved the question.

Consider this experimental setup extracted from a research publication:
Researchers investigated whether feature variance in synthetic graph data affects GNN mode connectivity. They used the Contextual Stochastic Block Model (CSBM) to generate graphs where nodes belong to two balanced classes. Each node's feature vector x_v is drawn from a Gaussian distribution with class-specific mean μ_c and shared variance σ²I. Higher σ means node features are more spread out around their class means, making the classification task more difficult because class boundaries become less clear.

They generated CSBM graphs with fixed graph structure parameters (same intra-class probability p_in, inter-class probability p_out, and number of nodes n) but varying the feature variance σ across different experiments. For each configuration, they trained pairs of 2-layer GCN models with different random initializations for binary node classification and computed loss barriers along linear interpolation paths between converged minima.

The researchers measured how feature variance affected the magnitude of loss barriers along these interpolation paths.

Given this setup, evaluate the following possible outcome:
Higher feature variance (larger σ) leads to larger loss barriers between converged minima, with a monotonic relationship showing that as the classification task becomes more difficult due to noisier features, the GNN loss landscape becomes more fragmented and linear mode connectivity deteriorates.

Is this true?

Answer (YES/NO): YES